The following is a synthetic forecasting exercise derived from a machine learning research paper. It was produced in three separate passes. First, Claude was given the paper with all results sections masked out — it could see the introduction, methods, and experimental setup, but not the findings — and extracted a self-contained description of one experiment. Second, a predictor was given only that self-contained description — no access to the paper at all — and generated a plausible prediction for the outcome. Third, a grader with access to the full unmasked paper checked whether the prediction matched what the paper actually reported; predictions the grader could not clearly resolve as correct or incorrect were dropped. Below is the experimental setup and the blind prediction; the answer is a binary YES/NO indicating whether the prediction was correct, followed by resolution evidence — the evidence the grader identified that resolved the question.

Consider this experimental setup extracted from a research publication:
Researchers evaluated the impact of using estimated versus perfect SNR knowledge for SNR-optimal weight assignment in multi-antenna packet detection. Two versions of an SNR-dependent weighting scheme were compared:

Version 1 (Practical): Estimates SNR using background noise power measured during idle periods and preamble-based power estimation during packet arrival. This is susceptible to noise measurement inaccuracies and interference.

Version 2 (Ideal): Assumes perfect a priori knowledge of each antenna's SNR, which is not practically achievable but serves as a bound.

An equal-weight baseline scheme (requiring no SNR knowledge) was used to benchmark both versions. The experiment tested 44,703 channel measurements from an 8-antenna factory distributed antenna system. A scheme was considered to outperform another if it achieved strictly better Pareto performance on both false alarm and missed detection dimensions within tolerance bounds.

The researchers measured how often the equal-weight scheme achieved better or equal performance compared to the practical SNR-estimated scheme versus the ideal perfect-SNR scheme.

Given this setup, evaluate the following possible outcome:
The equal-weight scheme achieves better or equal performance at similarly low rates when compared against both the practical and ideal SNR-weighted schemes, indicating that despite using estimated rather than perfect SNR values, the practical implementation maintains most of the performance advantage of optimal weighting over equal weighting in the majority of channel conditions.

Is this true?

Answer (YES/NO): NO